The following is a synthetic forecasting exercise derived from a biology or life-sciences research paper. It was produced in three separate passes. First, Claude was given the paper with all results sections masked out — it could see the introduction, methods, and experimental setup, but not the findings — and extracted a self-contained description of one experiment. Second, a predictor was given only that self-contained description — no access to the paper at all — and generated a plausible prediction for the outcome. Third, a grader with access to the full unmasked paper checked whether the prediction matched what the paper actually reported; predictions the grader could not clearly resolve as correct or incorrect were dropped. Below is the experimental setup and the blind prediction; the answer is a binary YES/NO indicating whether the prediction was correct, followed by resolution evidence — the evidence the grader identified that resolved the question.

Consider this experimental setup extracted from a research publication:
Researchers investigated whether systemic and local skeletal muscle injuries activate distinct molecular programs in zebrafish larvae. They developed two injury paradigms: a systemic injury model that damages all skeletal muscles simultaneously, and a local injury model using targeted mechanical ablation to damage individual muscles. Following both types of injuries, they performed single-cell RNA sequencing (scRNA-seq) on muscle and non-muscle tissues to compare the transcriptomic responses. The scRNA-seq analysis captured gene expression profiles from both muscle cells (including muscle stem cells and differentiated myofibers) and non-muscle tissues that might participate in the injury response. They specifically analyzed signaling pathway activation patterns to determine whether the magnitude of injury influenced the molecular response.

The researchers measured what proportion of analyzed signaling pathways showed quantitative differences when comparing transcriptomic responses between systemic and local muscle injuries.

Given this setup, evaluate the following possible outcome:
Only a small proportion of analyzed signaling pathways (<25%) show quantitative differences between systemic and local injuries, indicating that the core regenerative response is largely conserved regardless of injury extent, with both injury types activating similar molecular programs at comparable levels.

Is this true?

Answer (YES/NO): NO